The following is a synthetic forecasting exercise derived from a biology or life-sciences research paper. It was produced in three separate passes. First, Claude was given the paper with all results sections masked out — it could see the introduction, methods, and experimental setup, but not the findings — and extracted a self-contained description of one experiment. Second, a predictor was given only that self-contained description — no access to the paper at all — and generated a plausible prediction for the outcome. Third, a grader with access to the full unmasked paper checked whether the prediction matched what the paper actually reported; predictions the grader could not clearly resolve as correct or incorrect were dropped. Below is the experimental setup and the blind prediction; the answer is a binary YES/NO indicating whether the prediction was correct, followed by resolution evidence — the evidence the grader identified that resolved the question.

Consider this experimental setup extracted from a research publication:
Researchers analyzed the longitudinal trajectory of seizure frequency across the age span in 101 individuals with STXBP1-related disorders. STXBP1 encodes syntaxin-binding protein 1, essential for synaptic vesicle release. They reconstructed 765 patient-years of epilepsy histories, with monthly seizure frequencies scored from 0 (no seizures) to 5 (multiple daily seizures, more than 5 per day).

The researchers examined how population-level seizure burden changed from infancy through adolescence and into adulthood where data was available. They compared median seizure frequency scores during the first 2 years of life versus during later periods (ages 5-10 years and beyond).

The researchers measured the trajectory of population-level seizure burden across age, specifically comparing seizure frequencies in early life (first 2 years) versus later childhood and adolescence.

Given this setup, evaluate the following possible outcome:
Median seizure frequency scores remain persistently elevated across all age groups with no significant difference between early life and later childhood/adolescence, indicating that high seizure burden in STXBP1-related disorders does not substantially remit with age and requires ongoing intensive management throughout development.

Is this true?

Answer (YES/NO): NO